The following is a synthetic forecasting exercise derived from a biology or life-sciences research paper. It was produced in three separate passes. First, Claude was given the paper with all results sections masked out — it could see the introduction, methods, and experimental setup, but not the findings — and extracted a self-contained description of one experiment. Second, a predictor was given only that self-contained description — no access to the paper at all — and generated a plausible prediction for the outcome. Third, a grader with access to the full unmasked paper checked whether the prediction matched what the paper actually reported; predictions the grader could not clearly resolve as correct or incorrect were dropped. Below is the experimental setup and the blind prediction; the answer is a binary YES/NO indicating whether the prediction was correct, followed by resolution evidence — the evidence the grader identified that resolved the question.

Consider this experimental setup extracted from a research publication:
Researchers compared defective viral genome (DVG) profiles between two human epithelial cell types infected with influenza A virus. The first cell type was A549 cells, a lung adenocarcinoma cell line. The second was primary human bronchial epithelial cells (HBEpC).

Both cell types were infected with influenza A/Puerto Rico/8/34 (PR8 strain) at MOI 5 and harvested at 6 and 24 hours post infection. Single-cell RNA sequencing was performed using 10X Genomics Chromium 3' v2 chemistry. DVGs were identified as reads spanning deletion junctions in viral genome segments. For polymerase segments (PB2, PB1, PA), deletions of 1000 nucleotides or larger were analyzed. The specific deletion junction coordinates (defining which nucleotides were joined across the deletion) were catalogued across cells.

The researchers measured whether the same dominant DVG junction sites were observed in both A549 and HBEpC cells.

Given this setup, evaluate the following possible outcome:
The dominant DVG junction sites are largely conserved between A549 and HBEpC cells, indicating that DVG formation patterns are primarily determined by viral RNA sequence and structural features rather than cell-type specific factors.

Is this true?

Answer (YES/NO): YES